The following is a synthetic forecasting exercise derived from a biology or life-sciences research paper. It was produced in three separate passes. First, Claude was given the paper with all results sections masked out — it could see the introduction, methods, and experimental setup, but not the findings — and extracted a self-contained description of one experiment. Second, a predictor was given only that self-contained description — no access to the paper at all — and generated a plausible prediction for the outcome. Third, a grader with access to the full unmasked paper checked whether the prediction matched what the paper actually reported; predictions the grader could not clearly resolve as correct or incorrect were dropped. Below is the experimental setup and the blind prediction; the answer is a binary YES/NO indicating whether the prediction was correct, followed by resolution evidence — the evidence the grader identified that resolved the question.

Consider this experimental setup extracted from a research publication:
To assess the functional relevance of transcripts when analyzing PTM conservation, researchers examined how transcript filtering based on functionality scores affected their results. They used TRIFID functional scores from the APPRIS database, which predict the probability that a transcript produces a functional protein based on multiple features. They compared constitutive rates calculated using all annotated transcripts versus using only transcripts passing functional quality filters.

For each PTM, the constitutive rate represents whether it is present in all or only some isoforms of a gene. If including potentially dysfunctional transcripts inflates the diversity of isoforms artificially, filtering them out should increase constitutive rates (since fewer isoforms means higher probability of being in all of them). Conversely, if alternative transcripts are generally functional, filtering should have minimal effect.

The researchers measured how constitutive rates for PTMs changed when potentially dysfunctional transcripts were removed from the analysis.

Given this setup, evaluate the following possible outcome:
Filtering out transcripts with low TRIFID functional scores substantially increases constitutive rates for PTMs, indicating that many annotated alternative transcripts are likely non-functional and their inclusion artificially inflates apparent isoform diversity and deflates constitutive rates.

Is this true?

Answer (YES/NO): YES